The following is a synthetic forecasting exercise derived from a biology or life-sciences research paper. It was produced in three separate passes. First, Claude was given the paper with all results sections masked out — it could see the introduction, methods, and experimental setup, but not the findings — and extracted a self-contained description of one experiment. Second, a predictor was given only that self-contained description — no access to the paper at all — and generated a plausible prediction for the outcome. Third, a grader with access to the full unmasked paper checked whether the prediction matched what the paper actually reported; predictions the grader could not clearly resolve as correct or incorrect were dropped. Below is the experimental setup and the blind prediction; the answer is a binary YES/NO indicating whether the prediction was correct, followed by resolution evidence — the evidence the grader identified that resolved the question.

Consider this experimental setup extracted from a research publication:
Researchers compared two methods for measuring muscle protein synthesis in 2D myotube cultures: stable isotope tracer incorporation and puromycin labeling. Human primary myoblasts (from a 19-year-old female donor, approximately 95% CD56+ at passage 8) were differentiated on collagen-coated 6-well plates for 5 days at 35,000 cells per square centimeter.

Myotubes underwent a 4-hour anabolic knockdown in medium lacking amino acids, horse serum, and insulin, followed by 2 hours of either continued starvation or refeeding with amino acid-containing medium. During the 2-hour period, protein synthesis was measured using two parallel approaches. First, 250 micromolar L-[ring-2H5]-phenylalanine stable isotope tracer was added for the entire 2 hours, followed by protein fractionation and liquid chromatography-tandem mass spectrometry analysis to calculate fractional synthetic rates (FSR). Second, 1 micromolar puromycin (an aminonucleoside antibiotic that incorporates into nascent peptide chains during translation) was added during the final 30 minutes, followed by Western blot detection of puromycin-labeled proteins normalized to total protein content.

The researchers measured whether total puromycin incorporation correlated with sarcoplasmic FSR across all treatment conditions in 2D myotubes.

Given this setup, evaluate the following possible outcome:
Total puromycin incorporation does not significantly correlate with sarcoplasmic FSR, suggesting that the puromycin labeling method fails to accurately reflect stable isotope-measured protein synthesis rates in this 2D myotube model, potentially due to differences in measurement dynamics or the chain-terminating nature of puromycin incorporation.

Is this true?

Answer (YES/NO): YES